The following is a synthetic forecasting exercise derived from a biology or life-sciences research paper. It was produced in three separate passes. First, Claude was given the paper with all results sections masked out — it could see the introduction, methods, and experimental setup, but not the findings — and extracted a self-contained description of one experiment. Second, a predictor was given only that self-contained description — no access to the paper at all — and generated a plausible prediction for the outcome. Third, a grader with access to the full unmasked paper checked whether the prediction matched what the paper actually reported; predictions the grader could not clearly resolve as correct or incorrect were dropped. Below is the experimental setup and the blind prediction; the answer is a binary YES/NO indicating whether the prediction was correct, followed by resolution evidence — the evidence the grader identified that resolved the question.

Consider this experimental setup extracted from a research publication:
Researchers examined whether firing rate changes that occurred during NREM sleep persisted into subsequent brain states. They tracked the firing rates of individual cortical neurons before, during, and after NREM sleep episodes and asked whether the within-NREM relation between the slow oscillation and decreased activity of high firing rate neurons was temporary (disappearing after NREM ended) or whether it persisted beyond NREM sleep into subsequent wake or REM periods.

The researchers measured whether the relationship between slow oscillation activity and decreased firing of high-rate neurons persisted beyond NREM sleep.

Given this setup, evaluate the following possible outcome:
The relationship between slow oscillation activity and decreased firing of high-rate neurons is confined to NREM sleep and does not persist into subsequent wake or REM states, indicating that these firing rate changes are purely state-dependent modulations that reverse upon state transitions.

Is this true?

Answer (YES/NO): NO